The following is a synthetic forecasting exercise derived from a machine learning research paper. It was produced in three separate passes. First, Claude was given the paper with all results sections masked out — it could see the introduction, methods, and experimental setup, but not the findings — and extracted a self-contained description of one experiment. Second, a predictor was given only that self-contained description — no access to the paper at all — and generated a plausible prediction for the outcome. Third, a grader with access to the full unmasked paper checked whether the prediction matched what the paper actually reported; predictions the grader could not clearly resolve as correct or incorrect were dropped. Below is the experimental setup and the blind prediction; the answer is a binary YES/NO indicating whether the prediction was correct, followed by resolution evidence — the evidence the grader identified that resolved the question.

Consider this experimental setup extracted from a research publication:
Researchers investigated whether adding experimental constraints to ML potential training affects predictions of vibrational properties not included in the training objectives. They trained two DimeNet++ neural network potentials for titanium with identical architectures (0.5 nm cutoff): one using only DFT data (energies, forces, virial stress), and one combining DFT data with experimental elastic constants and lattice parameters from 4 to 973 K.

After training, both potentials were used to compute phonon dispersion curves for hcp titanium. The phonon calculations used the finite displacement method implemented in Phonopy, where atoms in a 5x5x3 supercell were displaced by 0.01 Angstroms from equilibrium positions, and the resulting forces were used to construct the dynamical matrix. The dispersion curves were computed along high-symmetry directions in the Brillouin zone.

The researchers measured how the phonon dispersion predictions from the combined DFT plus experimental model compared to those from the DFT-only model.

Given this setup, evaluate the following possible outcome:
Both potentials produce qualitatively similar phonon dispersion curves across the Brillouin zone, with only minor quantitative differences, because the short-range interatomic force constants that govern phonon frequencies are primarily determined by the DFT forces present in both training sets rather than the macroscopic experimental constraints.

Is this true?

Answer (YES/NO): YES